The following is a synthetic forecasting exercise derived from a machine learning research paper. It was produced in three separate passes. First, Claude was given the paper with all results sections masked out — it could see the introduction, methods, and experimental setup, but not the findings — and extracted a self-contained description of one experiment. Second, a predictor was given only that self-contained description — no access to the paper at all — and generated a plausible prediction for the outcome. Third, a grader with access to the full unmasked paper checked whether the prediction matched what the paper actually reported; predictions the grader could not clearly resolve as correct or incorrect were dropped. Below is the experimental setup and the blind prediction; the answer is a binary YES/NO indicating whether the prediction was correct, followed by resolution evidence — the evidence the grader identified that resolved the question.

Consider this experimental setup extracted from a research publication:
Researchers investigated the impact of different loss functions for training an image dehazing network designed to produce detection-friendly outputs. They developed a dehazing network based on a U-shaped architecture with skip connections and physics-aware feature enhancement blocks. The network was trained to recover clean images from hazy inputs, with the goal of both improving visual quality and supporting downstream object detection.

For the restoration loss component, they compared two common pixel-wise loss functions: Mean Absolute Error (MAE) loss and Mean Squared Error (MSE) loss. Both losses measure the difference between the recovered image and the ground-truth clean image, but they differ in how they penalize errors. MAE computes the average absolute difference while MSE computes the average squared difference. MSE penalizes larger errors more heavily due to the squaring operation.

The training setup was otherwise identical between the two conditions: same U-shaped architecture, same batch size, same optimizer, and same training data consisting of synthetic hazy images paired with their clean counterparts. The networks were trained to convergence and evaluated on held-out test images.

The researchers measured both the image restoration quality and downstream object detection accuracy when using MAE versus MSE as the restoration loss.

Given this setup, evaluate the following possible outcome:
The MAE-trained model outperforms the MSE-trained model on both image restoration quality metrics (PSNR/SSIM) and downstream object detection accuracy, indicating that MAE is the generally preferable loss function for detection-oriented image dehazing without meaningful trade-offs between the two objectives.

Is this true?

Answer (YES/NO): YES